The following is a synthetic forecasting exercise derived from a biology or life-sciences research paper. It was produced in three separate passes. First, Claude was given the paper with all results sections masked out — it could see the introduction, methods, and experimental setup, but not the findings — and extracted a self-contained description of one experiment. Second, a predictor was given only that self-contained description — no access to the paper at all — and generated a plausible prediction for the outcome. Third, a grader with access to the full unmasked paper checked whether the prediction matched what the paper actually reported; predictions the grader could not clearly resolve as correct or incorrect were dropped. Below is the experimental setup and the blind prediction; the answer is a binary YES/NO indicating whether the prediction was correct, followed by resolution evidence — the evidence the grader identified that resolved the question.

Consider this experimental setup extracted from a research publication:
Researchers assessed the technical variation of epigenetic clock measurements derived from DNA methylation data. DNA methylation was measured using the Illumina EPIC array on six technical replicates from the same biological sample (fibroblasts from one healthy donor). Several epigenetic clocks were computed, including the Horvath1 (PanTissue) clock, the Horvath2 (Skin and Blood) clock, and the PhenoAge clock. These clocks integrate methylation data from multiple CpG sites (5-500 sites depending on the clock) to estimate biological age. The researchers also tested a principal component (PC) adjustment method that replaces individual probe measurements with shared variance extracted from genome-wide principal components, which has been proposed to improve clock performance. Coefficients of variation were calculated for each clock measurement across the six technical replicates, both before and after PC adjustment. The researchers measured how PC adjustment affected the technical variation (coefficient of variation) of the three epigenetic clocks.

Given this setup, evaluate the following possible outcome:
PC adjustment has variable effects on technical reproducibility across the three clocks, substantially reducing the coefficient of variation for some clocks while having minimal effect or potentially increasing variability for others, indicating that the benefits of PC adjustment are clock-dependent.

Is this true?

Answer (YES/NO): YES